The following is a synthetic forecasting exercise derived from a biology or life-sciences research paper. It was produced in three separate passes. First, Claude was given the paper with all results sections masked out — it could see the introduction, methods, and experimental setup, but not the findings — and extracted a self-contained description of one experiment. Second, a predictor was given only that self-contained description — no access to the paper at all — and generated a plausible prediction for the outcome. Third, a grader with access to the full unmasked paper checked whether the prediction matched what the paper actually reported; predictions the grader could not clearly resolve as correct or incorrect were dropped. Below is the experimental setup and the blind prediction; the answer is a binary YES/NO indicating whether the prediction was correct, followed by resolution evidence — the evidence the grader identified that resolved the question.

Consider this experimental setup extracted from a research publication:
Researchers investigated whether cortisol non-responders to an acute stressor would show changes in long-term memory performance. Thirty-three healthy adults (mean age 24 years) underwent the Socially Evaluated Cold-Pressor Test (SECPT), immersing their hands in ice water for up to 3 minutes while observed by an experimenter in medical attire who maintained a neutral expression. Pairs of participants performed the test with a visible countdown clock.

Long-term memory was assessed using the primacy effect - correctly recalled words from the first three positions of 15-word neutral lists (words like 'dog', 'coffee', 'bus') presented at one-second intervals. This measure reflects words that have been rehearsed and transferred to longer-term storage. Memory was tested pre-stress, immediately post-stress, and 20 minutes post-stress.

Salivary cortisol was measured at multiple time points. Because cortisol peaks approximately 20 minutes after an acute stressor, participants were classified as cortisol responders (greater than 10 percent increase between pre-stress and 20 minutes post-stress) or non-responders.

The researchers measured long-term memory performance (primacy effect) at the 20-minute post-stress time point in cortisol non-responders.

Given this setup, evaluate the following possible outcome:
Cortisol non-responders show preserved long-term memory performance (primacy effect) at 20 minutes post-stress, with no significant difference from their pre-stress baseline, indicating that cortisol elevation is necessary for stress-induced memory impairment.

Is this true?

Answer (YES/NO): YES